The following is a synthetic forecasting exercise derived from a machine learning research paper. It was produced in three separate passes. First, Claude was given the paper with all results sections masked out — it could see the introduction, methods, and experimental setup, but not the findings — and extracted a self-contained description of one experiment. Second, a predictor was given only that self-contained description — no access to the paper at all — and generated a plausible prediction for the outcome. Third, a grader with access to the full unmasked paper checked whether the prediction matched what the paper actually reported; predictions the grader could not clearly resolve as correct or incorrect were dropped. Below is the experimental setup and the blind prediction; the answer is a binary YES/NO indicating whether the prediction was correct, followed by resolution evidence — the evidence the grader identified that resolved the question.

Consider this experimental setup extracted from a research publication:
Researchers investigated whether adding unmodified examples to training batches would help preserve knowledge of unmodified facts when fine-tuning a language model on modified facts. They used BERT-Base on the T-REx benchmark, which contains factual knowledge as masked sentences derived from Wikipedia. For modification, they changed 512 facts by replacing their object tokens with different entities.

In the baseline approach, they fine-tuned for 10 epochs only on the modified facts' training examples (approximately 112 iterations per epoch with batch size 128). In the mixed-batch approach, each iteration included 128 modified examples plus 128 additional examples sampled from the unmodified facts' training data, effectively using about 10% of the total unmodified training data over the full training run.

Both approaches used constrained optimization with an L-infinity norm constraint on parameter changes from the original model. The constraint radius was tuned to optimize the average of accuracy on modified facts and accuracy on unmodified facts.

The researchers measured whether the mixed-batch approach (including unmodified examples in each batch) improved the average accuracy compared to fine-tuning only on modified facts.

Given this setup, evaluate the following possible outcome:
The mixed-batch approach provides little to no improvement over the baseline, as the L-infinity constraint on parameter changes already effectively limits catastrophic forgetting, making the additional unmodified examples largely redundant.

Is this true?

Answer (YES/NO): YES